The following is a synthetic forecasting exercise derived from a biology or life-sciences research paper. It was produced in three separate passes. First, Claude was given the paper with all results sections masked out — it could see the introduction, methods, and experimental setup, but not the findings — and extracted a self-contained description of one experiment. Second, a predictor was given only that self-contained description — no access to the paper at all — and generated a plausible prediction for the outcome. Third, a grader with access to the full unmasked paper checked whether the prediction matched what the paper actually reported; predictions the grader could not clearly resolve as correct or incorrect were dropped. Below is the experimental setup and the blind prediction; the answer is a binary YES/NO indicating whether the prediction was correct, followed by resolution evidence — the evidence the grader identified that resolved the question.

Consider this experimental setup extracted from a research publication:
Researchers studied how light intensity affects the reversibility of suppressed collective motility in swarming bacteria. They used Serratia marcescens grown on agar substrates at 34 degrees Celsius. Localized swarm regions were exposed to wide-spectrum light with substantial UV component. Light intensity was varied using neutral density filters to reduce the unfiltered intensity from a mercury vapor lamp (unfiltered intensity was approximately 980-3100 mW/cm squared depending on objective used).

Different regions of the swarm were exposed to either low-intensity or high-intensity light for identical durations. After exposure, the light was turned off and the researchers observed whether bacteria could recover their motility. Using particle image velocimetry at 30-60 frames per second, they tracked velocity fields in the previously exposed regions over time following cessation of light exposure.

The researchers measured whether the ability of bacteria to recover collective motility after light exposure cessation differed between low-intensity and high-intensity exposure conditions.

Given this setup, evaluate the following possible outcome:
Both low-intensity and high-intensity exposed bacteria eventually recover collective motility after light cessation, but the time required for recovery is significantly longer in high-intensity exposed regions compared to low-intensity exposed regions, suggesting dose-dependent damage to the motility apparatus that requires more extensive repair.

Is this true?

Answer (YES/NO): NO